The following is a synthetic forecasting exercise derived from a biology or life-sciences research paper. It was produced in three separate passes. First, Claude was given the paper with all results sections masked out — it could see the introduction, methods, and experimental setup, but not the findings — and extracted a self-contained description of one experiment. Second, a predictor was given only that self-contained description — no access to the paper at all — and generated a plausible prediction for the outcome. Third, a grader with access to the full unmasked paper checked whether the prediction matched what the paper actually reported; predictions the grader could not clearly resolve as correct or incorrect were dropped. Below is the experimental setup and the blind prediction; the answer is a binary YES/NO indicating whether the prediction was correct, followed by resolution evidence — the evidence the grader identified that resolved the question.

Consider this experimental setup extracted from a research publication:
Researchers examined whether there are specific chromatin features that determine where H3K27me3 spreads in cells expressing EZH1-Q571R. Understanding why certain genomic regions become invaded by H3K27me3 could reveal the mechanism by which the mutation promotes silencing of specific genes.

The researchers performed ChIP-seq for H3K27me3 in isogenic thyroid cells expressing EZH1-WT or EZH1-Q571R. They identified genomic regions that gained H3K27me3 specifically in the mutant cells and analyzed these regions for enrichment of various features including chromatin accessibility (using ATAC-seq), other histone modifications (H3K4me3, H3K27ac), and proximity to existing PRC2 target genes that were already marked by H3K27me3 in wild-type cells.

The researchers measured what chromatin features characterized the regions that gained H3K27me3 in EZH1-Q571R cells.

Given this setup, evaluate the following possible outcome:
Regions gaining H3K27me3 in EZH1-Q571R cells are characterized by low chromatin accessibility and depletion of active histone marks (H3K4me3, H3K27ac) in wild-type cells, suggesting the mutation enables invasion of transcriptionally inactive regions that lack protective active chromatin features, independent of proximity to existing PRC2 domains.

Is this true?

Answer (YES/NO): NO